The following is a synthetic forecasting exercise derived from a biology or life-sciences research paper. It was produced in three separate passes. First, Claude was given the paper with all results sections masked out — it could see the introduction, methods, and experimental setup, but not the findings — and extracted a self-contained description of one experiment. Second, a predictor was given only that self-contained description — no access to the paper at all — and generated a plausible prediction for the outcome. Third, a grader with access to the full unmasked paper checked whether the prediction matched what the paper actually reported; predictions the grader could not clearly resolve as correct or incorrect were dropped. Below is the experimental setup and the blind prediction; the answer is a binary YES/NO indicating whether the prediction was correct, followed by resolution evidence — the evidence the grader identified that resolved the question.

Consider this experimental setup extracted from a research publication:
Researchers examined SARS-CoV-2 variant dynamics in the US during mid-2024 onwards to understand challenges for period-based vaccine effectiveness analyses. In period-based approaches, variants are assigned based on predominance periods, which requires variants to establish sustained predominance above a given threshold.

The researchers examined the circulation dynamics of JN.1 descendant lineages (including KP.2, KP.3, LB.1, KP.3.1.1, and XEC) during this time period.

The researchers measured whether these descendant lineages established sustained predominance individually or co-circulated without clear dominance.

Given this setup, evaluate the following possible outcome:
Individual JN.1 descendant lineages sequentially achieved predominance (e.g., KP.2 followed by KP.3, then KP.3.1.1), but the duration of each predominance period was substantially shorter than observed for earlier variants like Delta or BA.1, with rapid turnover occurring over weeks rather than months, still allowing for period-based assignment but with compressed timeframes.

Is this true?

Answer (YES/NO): NO